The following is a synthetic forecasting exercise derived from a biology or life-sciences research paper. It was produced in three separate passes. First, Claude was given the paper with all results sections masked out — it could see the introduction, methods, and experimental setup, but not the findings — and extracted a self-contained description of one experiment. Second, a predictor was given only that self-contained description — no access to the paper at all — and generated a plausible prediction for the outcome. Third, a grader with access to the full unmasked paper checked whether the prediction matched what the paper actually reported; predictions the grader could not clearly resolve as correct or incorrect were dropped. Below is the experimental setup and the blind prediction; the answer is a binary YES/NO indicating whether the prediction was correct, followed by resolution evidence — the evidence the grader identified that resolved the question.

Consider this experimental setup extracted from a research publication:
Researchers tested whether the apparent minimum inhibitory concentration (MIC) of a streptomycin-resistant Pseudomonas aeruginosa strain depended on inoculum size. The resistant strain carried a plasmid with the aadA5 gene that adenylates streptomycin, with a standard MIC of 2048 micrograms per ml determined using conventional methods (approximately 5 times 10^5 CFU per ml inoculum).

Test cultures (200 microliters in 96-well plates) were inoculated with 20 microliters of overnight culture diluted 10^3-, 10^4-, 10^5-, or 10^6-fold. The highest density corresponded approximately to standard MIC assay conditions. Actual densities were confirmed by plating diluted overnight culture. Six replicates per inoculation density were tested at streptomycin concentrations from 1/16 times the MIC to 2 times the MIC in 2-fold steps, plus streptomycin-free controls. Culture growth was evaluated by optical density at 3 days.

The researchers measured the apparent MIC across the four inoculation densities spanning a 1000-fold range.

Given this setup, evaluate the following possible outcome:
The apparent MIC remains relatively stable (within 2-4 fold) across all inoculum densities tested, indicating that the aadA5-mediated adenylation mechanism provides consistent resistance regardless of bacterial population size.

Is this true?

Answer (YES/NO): NO